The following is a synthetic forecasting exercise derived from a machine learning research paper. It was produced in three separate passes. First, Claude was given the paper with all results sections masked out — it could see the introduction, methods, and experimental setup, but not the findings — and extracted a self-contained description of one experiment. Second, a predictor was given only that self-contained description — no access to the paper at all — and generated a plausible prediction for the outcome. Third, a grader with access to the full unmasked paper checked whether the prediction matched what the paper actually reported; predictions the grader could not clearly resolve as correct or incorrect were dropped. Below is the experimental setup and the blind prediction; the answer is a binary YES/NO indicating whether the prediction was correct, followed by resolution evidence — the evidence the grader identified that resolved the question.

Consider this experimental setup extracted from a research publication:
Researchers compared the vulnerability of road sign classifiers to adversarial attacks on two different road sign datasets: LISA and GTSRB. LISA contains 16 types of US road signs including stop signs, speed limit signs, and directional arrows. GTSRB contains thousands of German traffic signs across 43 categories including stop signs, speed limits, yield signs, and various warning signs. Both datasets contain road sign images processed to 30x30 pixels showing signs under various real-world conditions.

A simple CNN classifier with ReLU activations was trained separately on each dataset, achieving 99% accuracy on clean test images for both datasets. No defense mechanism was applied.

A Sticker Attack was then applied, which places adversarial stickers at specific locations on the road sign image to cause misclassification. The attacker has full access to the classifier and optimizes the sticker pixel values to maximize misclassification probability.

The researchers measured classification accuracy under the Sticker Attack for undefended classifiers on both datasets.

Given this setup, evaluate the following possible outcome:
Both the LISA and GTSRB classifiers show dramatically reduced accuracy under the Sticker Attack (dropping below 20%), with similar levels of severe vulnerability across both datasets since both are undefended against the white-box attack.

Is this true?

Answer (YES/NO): NO